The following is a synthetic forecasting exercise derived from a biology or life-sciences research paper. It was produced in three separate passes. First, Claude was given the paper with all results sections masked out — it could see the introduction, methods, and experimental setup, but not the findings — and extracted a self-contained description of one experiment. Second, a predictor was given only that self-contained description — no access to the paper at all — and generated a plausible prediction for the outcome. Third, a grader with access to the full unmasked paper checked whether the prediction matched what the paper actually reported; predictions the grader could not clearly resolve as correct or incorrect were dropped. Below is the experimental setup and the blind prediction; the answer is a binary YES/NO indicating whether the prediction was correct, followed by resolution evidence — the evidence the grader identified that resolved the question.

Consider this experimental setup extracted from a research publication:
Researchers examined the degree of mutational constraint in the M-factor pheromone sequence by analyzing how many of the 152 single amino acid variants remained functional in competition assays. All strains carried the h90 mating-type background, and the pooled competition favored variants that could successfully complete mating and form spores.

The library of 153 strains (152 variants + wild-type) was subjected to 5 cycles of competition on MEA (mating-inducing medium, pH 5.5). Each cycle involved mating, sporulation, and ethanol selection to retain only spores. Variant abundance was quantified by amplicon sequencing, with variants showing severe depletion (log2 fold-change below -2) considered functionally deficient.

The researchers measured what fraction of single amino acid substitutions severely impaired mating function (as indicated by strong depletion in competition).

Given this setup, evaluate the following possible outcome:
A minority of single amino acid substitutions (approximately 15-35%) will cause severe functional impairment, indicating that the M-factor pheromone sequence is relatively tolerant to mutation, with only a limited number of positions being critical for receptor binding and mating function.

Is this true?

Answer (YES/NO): NO